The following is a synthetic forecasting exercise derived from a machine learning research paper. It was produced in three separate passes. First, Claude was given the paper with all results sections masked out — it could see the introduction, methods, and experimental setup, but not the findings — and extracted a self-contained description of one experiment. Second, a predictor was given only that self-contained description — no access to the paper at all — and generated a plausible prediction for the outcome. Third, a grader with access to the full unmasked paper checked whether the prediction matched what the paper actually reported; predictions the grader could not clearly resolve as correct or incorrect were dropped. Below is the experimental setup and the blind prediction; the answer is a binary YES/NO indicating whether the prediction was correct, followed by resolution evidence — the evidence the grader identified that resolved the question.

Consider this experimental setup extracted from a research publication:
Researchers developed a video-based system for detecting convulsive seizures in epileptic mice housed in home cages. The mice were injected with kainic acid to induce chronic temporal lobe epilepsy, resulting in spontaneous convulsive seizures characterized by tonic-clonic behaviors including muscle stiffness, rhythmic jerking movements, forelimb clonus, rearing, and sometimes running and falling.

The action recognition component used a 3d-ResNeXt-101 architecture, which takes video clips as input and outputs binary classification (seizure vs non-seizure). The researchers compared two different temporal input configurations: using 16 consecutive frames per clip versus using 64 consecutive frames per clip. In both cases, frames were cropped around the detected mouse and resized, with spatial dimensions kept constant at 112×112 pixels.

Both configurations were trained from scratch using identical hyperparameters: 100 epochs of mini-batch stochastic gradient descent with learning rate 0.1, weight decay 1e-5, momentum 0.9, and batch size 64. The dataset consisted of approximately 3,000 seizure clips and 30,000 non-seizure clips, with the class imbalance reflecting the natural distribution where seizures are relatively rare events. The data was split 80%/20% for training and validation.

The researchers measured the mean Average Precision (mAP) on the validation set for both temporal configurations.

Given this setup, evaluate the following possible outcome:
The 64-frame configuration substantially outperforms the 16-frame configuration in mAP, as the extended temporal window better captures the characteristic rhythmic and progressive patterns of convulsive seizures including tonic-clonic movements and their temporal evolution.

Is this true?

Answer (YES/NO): YES